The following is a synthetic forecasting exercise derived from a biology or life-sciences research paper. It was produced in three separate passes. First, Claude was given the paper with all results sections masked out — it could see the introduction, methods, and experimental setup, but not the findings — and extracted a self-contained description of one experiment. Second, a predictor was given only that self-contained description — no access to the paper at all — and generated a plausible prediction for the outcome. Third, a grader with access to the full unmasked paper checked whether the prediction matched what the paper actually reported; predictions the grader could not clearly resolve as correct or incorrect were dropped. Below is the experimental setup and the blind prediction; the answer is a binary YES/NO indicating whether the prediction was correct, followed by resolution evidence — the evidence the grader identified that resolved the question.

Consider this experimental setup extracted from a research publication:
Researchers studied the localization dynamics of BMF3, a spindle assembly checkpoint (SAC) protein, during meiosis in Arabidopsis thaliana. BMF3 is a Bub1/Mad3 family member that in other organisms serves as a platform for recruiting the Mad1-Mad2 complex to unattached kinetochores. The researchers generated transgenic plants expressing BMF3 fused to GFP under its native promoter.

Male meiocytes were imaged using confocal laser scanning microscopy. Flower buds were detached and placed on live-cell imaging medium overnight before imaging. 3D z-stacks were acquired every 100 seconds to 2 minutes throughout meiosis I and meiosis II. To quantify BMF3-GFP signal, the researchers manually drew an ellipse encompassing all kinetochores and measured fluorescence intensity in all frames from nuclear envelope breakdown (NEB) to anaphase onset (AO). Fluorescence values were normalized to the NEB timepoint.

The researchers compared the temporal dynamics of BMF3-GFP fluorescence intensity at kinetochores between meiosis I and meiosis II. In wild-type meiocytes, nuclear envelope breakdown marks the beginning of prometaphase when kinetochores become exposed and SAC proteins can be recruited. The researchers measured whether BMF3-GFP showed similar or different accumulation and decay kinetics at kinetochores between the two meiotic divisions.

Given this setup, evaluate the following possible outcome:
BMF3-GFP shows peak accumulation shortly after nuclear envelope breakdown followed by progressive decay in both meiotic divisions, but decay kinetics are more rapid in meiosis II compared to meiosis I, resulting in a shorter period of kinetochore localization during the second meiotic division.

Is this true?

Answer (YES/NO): NO